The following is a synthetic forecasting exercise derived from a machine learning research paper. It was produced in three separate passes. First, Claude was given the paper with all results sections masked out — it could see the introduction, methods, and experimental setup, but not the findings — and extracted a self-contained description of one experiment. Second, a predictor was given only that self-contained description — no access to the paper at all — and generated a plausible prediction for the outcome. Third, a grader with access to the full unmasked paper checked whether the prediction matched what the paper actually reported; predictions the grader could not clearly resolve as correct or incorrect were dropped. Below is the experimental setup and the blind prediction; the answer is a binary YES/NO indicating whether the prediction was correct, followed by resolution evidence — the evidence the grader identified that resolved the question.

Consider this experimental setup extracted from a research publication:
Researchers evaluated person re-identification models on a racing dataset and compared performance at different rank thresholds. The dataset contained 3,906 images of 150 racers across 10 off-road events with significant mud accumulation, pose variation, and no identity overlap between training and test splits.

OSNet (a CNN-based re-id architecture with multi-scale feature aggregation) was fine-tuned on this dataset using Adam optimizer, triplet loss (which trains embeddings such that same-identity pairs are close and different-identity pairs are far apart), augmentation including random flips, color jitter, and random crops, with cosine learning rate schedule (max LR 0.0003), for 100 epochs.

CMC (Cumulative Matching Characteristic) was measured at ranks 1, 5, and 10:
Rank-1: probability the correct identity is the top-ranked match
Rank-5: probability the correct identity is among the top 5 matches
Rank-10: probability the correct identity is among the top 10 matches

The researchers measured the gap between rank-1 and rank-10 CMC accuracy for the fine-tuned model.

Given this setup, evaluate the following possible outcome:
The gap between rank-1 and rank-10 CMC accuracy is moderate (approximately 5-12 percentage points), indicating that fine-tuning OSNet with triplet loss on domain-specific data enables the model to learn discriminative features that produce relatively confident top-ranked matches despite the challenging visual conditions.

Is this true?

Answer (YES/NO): NO